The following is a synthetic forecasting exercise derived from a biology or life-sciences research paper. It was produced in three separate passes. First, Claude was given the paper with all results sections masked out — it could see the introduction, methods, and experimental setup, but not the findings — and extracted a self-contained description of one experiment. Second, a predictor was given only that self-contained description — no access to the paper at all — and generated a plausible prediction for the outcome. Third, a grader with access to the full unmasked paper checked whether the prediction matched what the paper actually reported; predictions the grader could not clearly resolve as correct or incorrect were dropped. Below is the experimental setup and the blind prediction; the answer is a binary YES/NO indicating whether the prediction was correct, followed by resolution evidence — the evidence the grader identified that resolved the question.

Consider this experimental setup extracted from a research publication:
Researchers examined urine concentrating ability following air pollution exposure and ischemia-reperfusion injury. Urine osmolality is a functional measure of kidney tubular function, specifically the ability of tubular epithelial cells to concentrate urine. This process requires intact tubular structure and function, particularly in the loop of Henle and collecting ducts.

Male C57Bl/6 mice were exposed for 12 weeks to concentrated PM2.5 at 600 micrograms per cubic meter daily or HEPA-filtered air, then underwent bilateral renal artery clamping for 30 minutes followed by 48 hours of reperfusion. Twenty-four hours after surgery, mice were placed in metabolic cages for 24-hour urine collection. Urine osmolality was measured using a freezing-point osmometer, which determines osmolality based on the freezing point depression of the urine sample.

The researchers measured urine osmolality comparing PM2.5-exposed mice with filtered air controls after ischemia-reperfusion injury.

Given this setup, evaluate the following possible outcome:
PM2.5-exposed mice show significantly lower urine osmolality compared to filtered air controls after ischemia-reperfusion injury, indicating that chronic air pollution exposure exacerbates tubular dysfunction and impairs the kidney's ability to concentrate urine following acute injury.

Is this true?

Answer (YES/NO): YES